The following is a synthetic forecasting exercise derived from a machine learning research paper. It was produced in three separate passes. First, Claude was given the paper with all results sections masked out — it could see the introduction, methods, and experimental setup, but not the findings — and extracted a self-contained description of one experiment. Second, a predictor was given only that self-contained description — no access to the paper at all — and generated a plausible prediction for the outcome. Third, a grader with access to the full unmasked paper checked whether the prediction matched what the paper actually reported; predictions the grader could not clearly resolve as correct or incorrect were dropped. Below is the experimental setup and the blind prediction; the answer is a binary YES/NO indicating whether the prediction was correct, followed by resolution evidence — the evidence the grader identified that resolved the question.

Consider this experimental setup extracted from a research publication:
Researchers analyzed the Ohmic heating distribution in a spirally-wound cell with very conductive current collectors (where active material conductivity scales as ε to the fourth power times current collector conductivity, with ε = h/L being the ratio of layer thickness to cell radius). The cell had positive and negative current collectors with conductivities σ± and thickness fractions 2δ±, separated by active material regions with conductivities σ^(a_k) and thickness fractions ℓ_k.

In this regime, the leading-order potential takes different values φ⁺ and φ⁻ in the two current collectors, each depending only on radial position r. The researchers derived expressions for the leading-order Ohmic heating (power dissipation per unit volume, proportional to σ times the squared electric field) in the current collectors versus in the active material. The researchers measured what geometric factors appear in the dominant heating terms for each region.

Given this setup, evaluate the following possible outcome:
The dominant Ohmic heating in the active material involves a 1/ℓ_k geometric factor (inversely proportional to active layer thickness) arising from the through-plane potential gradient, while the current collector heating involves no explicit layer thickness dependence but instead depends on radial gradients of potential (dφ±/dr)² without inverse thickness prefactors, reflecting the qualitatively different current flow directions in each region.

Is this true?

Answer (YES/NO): NO